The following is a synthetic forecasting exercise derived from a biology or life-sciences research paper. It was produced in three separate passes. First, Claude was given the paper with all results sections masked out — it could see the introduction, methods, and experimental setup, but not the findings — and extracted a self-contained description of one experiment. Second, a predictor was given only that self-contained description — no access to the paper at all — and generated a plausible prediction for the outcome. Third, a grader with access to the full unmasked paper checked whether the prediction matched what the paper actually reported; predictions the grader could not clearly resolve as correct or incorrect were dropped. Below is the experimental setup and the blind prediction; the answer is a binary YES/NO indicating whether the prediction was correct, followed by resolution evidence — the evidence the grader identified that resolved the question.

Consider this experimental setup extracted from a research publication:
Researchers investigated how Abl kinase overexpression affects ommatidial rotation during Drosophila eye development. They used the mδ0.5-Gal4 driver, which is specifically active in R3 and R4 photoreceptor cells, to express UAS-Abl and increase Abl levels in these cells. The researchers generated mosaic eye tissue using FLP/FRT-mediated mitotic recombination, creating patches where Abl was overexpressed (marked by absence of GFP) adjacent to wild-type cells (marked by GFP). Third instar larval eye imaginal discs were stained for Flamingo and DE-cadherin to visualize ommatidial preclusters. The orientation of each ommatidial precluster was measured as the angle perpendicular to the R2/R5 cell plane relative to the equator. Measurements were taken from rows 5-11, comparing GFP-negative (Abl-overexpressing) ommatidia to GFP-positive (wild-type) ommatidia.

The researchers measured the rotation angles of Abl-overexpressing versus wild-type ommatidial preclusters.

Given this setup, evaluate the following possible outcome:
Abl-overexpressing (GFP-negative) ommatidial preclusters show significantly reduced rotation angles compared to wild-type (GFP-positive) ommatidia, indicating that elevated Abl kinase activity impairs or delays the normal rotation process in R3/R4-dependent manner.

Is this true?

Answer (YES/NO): YES